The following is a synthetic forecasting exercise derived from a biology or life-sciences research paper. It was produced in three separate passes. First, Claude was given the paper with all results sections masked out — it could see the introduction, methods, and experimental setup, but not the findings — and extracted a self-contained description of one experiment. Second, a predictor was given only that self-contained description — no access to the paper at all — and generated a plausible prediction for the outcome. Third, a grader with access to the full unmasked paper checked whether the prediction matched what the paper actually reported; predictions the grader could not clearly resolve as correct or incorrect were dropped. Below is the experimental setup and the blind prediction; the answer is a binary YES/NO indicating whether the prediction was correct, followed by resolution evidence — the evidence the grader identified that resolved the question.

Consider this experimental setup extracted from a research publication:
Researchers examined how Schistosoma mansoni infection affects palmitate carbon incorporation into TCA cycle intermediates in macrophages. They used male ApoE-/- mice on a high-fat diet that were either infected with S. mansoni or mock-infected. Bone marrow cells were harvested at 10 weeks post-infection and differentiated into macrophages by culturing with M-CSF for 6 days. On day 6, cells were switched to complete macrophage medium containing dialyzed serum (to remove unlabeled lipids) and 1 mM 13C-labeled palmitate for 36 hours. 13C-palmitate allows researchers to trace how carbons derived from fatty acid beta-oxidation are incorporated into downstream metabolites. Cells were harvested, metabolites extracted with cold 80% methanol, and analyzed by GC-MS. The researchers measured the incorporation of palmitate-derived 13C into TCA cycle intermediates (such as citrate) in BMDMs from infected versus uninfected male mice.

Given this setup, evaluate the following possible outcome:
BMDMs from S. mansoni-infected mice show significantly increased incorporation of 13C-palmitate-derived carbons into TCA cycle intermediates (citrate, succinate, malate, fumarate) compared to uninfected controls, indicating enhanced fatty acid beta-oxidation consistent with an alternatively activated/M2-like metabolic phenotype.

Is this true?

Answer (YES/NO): YES